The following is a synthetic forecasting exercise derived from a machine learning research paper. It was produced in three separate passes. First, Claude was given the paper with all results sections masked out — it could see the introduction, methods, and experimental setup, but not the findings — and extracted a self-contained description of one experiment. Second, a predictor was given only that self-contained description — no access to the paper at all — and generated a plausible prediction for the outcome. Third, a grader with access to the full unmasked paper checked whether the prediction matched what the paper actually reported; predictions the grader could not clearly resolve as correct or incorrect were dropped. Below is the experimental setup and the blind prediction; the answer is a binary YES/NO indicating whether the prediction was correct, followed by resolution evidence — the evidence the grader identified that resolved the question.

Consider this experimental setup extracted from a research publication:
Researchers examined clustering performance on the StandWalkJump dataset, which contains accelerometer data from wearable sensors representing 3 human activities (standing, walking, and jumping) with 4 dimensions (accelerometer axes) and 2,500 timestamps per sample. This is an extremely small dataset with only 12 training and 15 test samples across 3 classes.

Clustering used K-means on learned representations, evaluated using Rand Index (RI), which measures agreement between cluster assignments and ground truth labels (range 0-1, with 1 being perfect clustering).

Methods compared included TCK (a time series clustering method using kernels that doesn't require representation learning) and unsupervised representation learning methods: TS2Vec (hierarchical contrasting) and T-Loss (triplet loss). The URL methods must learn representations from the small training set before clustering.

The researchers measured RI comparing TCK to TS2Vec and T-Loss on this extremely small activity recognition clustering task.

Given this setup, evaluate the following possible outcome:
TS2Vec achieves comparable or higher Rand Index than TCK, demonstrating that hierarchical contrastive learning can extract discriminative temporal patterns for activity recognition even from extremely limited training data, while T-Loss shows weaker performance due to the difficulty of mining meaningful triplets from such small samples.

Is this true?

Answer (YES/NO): NO